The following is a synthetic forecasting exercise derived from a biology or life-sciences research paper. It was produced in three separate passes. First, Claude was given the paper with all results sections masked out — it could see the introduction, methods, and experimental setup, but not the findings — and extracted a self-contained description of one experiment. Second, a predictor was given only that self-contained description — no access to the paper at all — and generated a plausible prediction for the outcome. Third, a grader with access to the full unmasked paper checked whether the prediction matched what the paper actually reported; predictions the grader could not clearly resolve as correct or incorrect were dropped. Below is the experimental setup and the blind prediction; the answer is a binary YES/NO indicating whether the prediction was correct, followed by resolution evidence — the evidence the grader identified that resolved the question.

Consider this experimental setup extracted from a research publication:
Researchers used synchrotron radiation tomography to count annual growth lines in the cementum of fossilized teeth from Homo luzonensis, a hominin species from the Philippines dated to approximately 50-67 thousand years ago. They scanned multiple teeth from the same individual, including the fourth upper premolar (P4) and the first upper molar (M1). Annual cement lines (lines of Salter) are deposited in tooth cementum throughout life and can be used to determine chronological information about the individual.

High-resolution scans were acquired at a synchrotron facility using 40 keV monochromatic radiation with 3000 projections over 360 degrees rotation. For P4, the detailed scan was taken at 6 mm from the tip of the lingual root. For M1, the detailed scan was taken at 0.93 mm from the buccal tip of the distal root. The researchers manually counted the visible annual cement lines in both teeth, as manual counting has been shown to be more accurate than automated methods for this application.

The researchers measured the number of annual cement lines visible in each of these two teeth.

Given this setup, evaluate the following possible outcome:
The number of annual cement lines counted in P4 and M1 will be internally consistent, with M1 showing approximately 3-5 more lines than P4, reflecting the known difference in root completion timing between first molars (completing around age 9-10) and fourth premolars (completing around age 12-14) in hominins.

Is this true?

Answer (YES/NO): YES